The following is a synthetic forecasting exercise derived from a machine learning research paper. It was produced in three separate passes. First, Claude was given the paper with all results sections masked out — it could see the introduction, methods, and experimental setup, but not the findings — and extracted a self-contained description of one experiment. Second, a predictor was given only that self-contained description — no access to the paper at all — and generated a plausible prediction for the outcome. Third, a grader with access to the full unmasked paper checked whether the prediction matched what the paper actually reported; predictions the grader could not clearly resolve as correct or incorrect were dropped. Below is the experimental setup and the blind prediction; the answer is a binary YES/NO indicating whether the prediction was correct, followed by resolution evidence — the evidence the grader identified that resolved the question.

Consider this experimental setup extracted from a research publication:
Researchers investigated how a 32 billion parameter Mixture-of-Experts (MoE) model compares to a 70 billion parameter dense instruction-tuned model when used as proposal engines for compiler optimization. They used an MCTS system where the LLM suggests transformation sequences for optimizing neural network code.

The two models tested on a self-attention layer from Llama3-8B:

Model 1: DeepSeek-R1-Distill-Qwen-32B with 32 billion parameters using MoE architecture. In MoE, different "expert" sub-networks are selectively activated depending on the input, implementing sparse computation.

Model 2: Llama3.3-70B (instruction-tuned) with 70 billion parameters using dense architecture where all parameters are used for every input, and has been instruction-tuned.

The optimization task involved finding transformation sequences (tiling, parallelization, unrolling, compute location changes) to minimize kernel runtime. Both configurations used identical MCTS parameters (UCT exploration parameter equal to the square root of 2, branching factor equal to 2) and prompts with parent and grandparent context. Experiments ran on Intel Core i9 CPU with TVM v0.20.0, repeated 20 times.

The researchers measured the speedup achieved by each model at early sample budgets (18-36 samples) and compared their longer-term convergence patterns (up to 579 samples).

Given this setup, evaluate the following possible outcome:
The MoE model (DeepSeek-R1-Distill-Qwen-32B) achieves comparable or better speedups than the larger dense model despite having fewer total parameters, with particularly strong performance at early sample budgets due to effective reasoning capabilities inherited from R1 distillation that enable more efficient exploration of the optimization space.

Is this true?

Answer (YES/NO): NO